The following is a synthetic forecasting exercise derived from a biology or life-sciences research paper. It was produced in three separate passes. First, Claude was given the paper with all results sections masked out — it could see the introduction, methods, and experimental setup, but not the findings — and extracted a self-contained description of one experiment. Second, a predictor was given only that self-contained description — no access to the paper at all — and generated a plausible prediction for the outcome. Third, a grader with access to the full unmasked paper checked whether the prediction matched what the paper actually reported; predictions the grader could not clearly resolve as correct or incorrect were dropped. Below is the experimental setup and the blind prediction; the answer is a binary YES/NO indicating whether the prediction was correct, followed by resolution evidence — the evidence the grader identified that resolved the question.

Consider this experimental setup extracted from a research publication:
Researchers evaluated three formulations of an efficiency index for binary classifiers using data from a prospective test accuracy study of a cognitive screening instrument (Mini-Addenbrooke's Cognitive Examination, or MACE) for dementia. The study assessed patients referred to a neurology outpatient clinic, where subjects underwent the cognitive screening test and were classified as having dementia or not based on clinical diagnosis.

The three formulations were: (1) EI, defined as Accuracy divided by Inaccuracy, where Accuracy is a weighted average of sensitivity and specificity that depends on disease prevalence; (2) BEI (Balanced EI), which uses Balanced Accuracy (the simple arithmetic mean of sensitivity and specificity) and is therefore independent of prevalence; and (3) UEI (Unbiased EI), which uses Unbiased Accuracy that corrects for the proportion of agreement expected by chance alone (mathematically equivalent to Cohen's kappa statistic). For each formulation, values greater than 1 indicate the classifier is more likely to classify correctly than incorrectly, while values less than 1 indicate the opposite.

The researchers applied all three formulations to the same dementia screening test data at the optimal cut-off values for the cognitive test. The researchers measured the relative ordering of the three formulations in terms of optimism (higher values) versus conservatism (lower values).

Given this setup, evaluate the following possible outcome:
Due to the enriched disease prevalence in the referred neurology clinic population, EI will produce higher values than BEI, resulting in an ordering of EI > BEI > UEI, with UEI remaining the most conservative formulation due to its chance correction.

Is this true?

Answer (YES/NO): NO